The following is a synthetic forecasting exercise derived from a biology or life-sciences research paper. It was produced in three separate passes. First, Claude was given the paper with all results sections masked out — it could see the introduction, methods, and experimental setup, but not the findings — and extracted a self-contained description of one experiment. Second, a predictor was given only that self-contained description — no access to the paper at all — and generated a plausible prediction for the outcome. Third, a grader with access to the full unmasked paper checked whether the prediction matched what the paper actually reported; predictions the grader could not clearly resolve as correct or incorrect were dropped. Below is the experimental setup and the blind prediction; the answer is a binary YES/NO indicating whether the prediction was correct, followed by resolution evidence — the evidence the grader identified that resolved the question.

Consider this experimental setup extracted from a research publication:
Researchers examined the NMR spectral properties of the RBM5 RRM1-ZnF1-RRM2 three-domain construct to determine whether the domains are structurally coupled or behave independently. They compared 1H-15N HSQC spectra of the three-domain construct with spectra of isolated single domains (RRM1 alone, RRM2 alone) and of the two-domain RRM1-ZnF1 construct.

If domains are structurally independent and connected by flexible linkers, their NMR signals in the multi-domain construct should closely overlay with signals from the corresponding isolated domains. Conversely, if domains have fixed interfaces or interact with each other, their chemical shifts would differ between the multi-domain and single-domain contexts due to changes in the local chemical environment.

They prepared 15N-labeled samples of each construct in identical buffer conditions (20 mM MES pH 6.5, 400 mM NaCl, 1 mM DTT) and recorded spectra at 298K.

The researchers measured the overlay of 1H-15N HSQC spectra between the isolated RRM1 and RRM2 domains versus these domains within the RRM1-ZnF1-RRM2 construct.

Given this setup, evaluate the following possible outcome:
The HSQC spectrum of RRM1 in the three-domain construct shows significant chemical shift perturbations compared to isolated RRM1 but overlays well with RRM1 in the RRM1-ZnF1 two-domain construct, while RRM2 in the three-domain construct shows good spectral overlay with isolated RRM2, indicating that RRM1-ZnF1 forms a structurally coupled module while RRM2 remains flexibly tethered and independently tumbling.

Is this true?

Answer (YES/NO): NO